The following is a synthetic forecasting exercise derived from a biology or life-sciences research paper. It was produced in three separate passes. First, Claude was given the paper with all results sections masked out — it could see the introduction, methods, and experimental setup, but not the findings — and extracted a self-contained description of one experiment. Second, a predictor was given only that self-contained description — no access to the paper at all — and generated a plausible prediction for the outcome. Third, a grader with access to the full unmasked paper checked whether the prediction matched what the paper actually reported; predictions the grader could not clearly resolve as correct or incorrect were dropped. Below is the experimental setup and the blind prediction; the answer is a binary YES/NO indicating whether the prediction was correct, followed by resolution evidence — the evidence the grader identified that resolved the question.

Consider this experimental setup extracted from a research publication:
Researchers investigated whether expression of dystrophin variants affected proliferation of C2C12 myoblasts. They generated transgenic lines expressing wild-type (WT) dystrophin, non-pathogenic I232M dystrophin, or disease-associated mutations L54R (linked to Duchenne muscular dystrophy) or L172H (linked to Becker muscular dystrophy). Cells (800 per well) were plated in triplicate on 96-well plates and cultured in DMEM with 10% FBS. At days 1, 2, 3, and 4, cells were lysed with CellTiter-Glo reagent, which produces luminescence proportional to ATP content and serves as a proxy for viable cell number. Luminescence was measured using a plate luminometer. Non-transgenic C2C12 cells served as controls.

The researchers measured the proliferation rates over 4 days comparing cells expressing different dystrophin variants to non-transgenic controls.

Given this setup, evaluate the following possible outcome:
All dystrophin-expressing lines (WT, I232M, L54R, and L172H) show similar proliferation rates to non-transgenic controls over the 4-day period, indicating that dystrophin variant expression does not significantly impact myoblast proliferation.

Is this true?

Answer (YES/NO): YES